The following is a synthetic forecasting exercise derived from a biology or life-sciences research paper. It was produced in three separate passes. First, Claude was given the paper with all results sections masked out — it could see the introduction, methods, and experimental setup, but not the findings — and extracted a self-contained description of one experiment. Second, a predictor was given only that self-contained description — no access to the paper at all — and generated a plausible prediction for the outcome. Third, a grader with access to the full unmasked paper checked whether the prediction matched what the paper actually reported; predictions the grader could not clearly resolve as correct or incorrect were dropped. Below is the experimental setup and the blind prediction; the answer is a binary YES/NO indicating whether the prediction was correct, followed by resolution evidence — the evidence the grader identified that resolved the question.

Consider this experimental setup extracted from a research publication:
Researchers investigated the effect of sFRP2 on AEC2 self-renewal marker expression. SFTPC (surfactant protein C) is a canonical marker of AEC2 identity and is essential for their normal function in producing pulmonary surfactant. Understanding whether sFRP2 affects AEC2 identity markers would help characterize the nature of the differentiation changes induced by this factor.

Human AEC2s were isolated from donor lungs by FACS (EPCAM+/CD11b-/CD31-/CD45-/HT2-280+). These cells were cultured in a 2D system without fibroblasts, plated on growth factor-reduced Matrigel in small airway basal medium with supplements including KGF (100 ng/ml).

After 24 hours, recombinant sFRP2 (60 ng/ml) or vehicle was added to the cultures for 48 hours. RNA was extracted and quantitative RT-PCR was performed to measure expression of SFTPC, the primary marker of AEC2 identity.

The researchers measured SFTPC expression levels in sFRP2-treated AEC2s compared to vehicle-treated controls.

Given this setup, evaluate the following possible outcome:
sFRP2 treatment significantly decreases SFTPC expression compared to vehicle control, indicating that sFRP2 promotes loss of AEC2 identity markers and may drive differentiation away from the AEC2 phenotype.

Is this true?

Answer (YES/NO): YES